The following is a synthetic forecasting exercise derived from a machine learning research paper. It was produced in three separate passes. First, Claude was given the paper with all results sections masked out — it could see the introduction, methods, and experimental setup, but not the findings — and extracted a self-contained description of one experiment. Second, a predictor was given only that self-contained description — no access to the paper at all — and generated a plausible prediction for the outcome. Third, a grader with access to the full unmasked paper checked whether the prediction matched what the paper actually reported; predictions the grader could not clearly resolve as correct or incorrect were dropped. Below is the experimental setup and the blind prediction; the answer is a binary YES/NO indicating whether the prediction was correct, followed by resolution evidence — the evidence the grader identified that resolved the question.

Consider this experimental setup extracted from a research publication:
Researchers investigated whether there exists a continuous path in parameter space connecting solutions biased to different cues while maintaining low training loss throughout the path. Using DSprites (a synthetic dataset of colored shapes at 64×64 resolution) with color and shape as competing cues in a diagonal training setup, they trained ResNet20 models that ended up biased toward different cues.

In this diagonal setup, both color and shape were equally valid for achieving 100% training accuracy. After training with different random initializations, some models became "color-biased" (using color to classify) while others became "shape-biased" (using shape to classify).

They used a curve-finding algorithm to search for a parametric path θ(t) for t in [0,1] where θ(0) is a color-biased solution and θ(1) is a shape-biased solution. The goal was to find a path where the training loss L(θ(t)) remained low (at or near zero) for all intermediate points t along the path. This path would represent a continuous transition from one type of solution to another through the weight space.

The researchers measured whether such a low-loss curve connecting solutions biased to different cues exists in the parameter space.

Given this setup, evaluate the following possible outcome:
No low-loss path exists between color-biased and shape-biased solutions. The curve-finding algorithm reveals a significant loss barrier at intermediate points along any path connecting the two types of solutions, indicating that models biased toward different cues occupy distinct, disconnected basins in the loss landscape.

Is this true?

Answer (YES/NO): NO